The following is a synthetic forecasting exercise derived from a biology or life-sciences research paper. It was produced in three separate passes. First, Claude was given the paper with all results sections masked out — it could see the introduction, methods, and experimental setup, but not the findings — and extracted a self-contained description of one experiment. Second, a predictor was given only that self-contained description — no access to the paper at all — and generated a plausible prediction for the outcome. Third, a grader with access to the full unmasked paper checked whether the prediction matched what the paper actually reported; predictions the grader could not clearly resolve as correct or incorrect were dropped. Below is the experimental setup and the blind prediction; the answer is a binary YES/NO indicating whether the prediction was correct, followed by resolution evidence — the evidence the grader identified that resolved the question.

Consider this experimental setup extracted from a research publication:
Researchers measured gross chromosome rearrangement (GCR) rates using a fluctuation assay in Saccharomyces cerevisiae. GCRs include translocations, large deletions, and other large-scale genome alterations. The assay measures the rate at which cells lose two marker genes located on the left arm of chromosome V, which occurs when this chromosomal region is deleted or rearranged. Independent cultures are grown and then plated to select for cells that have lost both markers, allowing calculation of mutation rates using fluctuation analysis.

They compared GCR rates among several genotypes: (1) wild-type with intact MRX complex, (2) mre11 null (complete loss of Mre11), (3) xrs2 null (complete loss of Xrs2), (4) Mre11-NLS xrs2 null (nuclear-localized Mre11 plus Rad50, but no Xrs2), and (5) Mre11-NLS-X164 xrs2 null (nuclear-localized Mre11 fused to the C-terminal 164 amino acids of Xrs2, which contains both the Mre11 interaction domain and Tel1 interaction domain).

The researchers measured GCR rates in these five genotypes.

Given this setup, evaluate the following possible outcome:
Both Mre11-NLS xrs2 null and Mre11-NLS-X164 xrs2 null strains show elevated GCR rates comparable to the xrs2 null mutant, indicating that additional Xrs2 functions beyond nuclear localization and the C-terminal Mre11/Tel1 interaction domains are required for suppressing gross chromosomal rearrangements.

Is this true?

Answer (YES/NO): NO